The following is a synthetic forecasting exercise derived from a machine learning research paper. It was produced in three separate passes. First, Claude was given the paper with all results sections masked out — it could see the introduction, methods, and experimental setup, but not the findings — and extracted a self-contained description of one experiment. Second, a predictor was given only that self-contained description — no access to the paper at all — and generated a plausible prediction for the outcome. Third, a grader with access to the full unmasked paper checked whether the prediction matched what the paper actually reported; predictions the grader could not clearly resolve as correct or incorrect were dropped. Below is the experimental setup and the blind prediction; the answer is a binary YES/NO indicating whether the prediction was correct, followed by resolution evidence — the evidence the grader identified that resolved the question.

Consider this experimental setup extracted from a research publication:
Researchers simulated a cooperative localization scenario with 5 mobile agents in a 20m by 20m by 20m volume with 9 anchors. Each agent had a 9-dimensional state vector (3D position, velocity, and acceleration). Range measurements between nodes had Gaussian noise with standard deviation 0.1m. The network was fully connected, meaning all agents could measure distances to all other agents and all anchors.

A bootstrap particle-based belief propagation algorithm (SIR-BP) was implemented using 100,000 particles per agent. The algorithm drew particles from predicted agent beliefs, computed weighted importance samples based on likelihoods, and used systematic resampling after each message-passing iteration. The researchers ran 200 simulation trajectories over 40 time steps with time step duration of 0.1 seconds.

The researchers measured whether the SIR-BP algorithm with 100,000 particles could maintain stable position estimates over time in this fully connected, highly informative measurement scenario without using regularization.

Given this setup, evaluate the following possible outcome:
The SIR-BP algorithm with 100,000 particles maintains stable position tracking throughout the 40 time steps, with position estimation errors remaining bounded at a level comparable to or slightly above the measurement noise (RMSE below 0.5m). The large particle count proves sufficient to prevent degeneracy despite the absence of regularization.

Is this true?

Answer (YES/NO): NO